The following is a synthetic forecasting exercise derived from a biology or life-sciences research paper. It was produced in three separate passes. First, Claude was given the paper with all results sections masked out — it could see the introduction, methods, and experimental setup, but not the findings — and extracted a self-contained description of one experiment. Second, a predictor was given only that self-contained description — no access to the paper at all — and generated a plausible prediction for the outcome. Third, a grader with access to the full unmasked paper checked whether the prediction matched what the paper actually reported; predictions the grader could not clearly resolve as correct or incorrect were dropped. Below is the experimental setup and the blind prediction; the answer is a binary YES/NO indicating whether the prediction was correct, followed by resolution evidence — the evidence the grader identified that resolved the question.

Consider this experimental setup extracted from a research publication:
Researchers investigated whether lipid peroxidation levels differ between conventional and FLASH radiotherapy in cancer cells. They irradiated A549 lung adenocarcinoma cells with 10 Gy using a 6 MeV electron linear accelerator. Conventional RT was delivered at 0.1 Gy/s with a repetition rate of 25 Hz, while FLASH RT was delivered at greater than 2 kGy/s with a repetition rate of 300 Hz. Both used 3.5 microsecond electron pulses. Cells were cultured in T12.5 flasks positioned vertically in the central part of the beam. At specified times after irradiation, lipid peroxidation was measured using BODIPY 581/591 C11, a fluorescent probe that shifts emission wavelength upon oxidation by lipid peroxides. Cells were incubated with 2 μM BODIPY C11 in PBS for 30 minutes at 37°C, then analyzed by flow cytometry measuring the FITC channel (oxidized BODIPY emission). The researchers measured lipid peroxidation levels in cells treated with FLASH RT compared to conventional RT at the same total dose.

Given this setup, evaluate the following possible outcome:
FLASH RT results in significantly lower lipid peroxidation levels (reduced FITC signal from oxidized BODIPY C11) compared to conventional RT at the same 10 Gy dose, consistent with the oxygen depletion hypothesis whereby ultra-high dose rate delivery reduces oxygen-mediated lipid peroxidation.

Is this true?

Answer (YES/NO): NO